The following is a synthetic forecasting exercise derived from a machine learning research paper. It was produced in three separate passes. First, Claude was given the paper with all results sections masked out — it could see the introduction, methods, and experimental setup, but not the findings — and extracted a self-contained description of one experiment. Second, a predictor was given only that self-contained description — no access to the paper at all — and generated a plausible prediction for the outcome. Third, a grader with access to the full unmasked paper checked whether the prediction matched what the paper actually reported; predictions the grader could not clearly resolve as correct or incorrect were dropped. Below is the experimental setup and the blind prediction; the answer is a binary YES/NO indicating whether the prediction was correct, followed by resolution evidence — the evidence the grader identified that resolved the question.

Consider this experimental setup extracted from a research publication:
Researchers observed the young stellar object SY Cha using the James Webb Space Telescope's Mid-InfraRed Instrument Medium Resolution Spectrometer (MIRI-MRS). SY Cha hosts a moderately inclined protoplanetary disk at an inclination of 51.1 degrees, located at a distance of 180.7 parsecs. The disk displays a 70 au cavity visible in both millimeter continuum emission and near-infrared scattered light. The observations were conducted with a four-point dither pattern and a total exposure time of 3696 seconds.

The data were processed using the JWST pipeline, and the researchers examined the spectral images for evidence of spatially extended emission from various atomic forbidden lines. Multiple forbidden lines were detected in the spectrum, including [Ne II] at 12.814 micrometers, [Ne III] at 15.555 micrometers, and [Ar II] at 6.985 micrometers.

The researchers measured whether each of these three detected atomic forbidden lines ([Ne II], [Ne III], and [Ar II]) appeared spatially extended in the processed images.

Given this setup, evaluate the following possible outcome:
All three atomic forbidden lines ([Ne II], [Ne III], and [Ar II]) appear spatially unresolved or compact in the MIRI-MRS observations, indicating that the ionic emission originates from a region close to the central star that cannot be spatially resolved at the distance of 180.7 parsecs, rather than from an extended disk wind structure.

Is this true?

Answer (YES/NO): NO